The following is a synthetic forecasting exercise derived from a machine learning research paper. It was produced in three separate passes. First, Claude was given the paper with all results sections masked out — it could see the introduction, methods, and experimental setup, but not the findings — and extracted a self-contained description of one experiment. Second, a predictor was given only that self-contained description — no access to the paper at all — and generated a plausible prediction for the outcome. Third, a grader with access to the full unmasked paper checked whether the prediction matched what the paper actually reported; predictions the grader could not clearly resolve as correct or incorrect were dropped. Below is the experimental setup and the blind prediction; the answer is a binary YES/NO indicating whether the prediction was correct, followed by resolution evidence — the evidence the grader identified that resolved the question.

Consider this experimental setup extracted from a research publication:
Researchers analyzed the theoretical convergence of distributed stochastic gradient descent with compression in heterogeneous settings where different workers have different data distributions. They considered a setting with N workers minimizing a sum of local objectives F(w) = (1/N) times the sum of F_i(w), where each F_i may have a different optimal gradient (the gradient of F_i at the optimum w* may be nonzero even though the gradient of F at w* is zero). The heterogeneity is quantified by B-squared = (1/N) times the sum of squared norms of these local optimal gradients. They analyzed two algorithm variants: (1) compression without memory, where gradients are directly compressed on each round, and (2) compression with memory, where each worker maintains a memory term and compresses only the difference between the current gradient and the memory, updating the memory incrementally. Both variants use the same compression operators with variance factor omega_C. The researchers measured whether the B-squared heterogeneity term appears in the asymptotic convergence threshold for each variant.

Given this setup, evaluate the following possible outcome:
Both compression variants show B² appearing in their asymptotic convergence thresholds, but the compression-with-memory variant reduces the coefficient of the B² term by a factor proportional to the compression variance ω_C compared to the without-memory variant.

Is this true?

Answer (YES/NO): NO